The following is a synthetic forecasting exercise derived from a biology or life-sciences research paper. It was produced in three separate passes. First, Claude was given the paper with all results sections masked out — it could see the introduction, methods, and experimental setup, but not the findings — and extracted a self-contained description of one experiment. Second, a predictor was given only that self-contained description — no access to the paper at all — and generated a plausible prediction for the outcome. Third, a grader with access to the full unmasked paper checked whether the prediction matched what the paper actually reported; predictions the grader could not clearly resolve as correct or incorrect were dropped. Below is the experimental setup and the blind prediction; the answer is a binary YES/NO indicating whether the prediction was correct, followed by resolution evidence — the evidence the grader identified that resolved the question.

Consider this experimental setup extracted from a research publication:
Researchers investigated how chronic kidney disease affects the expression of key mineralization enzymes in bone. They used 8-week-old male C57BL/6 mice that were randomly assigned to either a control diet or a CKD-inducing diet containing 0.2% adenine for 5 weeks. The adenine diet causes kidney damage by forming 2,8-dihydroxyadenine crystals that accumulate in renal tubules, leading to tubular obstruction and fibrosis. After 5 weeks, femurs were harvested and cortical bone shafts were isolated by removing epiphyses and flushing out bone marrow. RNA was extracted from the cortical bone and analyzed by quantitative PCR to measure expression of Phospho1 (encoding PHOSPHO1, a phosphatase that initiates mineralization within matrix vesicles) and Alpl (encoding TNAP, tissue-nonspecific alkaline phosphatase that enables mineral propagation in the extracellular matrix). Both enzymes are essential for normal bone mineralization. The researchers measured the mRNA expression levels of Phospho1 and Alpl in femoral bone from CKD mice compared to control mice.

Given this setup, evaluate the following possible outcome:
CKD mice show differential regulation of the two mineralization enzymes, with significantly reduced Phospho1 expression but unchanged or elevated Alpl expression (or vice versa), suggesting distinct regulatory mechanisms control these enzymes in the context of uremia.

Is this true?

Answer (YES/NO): YES